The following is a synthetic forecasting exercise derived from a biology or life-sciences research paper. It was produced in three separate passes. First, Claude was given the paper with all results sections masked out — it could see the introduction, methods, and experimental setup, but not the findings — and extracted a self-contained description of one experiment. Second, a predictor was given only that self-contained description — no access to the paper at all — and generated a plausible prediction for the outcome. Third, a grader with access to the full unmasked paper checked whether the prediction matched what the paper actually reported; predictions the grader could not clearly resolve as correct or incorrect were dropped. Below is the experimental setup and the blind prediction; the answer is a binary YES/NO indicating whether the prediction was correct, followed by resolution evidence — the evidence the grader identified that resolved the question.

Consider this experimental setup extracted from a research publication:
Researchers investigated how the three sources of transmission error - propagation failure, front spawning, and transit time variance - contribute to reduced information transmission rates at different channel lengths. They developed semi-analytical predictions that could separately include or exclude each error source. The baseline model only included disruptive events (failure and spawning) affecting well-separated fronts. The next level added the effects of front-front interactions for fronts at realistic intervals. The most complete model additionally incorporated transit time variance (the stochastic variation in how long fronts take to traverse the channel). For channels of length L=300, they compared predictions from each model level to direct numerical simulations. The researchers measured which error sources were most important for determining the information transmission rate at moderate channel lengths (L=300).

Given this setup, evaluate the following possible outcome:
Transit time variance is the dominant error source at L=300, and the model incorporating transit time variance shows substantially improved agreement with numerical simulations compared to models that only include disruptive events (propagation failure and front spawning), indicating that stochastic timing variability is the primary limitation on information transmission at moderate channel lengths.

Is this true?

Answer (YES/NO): NO